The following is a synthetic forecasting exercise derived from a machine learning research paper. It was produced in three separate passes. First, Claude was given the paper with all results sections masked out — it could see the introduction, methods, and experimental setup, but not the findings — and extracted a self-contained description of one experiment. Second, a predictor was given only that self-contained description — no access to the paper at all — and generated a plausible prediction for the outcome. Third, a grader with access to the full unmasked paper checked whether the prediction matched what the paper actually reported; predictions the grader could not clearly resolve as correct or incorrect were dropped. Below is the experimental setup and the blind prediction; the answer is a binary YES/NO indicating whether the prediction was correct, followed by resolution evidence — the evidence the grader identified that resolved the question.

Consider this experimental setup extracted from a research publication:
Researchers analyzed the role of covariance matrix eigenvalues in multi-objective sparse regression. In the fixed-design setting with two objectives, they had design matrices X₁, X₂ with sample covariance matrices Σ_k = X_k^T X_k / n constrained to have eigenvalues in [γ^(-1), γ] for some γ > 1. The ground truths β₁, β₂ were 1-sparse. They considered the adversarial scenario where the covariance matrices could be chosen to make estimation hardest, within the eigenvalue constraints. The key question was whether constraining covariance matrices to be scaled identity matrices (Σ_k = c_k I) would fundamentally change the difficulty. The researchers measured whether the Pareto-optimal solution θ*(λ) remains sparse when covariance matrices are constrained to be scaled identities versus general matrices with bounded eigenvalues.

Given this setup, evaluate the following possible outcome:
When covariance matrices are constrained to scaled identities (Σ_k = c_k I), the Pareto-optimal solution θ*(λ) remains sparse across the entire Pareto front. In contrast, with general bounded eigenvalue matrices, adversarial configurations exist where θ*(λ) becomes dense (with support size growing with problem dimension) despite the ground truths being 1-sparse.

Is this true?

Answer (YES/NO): YES